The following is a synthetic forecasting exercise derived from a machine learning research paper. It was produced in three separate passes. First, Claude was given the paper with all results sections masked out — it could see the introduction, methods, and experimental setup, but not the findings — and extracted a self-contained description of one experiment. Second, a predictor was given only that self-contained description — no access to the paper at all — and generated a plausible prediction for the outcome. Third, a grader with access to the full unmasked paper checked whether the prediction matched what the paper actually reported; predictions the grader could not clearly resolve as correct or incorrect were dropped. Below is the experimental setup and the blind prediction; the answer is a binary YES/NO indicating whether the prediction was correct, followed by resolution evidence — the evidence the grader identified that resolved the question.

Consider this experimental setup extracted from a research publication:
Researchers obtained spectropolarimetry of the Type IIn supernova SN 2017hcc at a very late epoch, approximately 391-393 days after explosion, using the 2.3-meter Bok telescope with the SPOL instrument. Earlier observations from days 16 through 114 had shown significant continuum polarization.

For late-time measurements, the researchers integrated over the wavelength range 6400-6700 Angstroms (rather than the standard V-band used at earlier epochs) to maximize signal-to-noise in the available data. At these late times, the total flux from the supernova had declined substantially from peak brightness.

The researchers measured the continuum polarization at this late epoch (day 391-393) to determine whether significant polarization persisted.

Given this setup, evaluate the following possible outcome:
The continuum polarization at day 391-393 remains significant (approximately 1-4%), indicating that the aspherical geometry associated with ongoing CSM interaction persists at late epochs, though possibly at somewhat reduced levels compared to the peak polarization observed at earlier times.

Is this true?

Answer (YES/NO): NO